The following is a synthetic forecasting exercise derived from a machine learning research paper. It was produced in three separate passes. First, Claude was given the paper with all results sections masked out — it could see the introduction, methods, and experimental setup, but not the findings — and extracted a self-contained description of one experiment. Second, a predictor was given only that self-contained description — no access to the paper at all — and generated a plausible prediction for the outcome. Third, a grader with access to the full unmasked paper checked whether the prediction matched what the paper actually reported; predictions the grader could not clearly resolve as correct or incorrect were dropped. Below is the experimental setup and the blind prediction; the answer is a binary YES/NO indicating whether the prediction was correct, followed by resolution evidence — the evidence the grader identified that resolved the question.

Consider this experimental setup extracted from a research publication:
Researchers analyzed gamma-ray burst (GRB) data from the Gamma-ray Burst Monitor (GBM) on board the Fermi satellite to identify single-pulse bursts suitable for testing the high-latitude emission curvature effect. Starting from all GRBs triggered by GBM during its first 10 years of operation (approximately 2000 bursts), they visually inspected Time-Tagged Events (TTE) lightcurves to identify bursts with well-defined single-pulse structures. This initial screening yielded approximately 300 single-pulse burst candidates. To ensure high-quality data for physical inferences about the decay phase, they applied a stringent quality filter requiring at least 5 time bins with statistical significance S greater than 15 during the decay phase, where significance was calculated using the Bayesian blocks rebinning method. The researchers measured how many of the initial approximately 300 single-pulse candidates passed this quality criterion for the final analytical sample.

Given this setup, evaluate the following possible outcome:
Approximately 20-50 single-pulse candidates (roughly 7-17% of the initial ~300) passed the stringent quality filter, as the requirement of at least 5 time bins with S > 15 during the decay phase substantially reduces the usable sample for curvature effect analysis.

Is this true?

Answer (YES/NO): YES